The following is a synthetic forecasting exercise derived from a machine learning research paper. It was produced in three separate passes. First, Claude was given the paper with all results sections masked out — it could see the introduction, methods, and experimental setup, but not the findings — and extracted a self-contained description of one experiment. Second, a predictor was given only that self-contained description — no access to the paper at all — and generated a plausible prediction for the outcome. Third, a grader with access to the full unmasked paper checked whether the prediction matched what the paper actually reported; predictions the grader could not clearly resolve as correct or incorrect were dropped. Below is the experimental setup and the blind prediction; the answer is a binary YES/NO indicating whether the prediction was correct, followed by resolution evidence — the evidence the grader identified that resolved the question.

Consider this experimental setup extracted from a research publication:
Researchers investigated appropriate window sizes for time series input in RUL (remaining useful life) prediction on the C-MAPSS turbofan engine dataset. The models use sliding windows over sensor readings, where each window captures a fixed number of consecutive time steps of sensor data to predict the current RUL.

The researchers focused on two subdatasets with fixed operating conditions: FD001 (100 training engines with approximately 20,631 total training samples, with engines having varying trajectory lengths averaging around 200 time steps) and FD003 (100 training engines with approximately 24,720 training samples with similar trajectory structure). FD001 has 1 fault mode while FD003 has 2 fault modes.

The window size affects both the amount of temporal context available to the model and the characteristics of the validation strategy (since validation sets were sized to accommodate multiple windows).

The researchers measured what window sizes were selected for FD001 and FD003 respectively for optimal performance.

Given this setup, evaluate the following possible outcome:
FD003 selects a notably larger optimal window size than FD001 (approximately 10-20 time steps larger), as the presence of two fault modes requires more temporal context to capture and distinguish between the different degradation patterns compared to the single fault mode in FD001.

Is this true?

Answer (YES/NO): NO